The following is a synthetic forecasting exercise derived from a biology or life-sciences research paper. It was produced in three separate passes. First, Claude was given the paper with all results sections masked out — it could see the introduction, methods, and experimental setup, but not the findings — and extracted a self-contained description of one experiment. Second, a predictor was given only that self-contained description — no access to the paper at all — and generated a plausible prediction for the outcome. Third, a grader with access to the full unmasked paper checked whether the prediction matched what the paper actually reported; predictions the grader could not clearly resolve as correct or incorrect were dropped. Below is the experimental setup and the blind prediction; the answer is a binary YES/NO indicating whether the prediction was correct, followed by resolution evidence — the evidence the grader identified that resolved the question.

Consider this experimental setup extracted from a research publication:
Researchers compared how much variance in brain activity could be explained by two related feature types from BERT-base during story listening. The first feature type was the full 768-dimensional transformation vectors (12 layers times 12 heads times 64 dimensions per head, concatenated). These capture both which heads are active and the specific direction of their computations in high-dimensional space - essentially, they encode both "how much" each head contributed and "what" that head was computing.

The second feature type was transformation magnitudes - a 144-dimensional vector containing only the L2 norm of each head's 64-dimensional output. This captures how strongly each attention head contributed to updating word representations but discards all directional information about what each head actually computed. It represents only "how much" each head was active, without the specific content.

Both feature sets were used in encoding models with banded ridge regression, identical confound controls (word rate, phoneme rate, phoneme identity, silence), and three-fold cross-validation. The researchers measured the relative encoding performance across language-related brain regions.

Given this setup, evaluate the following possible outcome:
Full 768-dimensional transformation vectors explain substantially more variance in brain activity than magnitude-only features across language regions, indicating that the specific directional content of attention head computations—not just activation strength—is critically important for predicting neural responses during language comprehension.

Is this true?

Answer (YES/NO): YES